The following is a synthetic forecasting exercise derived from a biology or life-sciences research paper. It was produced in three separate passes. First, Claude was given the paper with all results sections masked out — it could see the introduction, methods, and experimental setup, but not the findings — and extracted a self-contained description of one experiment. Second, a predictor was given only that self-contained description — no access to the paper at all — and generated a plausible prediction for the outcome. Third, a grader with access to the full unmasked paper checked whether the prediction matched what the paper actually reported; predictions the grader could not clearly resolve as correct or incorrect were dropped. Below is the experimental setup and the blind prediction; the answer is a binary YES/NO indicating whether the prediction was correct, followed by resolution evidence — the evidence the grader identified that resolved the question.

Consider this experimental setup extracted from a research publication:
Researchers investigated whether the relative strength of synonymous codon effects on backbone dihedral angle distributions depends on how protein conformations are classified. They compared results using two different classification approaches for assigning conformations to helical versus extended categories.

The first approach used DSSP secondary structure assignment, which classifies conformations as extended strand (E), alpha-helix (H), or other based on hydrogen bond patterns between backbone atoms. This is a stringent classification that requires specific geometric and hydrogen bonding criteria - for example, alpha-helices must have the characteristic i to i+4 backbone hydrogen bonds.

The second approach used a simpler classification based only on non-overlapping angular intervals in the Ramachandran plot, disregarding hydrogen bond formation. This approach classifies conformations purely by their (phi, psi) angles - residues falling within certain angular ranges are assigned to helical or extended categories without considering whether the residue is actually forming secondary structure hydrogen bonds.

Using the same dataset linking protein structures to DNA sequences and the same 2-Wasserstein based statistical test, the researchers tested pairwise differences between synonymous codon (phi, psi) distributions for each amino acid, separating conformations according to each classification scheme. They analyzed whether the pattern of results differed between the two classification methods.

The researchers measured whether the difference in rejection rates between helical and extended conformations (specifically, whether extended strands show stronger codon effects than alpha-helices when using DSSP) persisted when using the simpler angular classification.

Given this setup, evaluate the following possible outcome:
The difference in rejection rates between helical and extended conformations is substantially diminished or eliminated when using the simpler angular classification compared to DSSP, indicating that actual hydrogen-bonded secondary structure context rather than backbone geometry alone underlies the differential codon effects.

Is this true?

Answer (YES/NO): YES